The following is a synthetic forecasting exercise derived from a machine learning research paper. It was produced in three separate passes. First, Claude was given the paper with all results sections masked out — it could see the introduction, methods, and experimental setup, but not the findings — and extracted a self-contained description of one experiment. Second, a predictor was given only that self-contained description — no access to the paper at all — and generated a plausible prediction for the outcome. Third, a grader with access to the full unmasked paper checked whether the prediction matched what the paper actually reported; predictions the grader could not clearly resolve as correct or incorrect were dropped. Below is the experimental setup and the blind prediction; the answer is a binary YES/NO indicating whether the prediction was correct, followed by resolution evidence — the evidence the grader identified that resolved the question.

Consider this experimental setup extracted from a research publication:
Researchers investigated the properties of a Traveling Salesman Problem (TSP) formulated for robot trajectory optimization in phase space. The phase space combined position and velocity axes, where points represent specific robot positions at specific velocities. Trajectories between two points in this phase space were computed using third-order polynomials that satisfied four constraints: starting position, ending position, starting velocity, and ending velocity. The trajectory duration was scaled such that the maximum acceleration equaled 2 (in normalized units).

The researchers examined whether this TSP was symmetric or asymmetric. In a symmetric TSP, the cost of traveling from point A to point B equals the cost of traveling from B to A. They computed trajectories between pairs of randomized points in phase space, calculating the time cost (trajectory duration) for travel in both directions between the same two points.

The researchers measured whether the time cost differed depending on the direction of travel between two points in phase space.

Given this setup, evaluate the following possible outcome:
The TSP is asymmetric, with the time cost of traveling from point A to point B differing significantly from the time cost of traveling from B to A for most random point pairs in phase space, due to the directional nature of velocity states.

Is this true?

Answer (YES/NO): YES